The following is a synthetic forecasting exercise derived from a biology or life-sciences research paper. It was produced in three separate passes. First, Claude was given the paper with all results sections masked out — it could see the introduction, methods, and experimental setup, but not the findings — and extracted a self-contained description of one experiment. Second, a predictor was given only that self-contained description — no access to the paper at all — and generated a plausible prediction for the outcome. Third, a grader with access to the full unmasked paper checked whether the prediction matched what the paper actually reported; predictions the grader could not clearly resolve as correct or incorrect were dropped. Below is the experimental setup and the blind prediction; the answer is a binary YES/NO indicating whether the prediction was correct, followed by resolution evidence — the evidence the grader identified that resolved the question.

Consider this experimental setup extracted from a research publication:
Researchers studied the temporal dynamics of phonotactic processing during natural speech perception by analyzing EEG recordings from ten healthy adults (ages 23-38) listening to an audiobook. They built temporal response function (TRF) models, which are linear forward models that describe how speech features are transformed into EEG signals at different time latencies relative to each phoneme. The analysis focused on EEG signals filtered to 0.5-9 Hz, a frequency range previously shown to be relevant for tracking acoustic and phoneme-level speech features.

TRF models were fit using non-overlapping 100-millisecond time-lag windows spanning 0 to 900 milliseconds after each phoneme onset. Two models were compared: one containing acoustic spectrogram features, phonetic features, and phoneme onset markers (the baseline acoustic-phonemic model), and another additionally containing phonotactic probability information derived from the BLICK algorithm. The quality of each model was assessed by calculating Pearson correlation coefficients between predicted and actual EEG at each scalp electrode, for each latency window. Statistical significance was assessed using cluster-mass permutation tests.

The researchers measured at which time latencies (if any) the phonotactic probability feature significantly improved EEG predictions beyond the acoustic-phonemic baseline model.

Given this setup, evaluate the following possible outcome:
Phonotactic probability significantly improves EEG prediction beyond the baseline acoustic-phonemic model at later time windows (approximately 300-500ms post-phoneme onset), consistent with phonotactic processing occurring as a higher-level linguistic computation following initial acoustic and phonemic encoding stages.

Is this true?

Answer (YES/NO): NO